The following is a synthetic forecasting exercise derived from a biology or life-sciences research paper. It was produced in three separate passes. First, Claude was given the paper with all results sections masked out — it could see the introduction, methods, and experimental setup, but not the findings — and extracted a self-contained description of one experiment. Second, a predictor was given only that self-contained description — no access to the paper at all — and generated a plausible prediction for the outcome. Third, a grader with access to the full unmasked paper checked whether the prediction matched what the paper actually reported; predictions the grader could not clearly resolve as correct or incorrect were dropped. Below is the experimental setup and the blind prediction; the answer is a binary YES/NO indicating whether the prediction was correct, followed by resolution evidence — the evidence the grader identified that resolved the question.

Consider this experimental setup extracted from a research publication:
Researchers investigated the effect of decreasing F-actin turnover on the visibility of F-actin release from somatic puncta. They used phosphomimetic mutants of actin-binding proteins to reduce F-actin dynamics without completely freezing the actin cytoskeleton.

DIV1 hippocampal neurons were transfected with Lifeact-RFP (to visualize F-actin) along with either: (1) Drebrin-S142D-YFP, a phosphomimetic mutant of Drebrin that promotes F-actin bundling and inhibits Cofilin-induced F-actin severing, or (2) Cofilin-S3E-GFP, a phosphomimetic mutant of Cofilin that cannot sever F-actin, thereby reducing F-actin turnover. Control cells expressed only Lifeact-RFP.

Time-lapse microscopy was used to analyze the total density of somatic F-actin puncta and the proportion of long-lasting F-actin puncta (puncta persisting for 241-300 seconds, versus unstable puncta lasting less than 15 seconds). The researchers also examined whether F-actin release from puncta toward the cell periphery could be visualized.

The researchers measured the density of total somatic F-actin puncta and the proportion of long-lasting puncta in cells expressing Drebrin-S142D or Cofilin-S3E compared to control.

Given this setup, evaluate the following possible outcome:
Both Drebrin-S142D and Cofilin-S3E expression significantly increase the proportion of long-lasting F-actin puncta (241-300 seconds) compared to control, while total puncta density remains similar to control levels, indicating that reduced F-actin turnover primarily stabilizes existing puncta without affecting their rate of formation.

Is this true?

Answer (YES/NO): NO